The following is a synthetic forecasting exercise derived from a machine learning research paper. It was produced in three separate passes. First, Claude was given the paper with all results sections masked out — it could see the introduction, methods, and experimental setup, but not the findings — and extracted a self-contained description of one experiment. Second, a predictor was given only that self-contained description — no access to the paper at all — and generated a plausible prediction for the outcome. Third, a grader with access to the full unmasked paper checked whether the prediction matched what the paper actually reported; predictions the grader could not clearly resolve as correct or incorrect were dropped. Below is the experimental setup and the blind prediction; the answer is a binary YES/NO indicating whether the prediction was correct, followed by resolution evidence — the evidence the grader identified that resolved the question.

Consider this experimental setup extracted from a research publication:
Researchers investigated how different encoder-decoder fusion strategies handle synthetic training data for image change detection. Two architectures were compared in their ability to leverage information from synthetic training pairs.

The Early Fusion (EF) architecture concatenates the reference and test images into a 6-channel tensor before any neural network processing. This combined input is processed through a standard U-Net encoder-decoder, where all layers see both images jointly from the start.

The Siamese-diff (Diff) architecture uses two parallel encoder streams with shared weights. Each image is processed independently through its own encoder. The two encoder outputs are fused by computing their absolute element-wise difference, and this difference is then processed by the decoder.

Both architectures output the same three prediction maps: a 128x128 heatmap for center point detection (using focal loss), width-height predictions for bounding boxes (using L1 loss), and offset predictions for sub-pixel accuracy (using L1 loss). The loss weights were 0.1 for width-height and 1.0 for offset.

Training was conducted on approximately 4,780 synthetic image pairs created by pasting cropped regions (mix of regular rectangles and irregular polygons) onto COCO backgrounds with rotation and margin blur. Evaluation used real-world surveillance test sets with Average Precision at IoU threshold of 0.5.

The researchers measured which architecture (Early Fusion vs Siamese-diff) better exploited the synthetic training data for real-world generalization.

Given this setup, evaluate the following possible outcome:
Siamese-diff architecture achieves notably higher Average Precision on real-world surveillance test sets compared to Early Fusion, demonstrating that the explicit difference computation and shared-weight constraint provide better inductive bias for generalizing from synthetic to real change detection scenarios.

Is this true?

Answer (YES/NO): NO